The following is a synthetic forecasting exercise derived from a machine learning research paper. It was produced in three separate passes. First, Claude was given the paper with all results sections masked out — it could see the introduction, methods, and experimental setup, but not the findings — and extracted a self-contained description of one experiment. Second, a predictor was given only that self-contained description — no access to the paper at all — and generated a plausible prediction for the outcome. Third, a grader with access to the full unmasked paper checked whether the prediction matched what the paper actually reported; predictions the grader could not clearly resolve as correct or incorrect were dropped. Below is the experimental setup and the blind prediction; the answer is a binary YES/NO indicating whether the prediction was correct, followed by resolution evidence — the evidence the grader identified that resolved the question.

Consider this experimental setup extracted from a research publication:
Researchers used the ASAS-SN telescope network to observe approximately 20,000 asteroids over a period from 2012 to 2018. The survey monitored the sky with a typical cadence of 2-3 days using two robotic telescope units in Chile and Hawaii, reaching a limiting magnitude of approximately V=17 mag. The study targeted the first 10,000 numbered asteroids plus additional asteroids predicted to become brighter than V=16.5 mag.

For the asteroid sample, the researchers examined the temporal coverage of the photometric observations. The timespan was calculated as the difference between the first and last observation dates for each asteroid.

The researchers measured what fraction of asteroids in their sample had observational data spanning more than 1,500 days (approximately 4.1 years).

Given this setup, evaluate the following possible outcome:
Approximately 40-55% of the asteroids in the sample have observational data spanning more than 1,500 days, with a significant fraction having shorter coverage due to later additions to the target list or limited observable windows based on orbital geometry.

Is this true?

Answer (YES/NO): NO